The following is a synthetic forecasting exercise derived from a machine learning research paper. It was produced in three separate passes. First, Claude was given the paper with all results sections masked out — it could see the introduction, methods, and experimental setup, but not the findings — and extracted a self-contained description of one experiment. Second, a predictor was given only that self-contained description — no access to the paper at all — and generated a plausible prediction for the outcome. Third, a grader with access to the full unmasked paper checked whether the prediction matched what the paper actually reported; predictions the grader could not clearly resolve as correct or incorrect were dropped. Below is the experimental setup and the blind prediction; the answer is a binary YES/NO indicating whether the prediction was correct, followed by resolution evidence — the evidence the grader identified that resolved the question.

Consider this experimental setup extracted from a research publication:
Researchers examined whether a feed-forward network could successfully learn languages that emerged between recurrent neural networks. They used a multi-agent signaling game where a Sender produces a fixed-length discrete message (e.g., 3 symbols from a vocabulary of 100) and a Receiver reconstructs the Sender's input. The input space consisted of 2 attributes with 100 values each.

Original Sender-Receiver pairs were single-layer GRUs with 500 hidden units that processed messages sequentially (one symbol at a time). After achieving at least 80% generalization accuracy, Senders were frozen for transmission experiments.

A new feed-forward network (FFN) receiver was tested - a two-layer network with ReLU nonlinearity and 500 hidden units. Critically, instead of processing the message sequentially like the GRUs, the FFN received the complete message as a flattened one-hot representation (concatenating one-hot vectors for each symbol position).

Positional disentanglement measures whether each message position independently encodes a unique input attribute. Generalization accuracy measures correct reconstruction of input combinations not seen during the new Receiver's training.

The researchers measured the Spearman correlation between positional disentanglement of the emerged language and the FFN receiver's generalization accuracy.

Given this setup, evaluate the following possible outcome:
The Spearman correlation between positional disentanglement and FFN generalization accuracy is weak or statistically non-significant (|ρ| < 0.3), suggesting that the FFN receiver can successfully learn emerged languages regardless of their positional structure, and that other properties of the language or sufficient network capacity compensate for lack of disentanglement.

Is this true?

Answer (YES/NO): NO